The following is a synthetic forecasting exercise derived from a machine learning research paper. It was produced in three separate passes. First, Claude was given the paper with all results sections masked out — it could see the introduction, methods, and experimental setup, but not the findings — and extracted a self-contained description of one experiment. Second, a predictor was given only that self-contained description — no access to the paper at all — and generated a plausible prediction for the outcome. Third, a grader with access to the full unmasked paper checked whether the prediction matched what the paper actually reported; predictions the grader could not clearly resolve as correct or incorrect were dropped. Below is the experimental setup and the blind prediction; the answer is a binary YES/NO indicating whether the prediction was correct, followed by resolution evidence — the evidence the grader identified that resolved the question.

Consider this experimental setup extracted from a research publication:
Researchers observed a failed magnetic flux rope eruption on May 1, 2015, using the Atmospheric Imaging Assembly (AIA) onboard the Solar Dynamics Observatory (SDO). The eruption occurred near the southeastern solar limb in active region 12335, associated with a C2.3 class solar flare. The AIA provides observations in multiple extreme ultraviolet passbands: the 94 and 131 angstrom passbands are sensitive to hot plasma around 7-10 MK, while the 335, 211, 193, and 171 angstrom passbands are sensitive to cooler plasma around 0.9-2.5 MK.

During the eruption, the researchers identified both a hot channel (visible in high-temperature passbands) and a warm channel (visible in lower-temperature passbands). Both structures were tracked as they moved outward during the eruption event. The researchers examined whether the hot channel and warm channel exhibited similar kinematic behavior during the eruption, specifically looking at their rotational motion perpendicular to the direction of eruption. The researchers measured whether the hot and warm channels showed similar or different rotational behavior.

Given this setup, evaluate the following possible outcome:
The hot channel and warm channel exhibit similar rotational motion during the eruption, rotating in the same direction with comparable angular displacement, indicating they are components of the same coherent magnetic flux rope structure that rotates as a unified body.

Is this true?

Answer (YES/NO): YES